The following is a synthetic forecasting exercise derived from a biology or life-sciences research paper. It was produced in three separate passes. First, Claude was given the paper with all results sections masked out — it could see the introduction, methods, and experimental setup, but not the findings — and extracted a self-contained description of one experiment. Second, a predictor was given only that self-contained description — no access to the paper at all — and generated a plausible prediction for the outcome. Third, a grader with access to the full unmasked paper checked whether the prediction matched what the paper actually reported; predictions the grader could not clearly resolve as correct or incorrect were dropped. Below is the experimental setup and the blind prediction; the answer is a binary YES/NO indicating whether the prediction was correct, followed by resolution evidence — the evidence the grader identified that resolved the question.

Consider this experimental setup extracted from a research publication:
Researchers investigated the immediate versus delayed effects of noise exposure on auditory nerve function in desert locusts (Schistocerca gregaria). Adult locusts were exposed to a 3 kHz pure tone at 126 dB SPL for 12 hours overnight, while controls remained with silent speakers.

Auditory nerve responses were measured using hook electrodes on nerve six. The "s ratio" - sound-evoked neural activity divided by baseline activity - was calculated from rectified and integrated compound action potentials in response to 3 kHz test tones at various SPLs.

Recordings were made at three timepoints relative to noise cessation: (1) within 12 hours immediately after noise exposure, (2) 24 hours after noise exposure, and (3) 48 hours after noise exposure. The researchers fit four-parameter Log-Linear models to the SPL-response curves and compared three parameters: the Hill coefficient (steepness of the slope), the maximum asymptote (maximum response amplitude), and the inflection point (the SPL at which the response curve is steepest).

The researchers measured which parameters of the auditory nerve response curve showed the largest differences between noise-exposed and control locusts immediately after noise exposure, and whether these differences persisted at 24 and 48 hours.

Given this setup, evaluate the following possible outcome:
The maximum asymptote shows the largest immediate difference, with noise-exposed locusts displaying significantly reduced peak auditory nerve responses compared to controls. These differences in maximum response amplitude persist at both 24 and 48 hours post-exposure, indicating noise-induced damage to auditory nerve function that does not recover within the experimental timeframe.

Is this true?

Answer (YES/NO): NO